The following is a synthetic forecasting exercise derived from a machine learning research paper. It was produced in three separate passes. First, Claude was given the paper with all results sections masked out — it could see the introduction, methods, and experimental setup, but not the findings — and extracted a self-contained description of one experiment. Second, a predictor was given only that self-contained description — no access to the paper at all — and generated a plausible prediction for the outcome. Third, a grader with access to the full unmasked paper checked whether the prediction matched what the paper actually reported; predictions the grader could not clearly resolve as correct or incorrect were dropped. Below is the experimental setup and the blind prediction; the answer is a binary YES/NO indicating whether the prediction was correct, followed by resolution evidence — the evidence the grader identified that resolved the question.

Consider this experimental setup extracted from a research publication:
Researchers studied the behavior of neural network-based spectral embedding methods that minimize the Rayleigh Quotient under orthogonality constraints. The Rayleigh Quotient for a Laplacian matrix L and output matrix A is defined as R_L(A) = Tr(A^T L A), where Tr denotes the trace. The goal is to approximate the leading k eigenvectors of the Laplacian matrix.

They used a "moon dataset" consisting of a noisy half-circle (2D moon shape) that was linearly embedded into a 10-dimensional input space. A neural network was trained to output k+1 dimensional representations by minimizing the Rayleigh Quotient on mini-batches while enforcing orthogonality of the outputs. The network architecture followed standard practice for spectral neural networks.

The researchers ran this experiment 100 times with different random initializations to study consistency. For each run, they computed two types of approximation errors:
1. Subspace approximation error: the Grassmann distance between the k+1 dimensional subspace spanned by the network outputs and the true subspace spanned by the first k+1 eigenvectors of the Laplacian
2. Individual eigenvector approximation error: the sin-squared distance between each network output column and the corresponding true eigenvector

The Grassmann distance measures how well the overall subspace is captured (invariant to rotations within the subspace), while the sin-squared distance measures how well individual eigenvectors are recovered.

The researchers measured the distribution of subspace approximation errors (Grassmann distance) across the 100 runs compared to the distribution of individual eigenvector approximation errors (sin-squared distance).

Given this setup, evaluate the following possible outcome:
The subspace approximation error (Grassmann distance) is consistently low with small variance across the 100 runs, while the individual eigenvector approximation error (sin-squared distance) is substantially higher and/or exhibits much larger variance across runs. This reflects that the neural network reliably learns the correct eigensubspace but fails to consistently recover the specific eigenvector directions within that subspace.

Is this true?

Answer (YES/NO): YES